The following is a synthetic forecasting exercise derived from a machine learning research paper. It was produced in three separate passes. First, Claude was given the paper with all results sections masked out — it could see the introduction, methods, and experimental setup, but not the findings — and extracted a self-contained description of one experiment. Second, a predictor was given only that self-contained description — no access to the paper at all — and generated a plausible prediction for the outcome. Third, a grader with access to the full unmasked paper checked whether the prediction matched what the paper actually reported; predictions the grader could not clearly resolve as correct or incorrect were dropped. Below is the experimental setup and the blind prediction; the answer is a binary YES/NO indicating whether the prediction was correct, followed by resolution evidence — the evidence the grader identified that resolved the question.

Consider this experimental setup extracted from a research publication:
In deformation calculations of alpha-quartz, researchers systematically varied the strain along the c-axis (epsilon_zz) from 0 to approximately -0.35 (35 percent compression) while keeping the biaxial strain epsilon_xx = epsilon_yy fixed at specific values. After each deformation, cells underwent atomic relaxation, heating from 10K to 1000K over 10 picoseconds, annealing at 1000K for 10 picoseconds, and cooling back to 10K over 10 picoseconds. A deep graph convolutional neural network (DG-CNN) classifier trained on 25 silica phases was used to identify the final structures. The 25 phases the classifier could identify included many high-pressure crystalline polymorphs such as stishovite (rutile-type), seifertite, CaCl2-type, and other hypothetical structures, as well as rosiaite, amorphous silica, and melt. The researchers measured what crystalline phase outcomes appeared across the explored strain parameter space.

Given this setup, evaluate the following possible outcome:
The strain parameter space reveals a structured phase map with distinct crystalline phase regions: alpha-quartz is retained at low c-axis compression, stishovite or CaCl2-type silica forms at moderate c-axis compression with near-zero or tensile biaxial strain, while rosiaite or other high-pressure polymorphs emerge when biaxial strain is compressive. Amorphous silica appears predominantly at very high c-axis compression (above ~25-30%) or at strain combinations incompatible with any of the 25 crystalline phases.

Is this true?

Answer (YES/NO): NO